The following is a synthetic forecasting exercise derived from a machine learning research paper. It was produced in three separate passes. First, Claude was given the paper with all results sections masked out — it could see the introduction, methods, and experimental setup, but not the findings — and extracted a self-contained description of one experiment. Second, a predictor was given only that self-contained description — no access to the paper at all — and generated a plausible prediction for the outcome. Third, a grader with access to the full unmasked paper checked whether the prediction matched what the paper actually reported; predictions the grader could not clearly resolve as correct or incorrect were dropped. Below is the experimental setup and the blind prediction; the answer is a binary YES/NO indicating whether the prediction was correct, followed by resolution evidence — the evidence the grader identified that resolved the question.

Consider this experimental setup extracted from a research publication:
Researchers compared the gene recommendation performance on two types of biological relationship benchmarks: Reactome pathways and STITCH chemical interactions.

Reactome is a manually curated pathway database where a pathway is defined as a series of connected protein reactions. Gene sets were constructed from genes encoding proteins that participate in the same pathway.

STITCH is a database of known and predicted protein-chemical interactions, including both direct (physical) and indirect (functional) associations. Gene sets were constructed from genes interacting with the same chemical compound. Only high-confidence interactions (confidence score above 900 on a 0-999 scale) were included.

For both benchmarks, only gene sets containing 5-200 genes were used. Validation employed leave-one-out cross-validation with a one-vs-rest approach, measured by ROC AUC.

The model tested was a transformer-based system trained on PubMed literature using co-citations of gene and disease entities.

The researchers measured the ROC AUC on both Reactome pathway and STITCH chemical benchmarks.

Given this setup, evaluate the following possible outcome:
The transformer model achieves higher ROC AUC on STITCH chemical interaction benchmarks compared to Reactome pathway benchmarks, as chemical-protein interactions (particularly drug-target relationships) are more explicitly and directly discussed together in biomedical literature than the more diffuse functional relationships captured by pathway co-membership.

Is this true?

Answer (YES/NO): NO